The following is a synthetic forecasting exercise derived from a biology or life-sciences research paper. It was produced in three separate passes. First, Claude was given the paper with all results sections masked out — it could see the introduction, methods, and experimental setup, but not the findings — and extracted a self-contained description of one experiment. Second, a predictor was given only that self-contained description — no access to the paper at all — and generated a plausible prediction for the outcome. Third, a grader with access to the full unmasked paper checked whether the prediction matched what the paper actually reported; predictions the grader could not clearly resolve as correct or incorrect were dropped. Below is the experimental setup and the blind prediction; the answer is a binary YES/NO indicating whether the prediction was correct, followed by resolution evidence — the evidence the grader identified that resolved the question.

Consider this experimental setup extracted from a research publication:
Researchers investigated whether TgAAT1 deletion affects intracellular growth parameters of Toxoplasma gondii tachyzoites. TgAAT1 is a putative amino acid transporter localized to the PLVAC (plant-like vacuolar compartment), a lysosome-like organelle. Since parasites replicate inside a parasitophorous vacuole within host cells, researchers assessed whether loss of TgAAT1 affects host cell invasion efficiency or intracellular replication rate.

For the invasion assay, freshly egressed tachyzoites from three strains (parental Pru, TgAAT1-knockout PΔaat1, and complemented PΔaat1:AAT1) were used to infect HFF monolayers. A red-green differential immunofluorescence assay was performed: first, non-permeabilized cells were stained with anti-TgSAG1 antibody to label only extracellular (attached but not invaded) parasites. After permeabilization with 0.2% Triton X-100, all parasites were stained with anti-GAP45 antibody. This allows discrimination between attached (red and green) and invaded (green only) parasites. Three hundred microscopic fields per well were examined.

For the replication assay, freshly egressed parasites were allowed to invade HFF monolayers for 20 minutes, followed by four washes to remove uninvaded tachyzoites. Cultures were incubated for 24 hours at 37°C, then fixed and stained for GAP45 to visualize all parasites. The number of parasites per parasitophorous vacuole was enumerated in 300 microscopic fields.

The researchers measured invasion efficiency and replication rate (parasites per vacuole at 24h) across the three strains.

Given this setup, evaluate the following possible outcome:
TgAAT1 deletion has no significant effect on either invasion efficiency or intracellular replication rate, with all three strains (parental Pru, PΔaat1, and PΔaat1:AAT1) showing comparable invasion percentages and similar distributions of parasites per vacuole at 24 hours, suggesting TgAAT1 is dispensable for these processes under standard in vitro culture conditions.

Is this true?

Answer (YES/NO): NO